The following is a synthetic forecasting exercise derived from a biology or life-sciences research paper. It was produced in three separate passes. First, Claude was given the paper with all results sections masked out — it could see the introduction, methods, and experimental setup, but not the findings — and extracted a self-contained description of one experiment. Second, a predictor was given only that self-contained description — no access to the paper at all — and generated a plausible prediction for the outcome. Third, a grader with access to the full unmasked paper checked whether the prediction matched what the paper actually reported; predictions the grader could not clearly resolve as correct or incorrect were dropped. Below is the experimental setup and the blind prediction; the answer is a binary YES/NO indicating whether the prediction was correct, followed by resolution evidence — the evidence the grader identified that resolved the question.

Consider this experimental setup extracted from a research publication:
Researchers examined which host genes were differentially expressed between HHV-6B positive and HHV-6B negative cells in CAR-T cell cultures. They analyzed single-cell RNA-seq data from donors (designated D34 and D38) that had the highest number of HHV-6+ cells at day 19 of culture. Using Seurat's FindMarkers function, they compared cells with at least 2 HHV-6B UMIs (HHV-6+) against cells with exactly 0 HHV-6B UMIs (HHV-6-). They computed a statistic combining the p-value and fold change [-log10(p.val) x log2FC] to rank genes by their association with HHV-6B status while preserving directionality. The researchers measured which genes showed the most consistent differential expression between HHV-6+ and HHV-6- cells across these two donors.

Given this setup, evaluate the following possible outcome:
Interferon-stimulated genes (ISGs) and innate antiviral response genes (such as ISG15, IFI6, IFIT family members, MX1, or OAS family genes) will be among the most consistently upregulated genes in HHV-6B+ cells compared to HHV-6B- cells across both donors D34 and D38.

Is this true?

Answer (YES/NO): NO